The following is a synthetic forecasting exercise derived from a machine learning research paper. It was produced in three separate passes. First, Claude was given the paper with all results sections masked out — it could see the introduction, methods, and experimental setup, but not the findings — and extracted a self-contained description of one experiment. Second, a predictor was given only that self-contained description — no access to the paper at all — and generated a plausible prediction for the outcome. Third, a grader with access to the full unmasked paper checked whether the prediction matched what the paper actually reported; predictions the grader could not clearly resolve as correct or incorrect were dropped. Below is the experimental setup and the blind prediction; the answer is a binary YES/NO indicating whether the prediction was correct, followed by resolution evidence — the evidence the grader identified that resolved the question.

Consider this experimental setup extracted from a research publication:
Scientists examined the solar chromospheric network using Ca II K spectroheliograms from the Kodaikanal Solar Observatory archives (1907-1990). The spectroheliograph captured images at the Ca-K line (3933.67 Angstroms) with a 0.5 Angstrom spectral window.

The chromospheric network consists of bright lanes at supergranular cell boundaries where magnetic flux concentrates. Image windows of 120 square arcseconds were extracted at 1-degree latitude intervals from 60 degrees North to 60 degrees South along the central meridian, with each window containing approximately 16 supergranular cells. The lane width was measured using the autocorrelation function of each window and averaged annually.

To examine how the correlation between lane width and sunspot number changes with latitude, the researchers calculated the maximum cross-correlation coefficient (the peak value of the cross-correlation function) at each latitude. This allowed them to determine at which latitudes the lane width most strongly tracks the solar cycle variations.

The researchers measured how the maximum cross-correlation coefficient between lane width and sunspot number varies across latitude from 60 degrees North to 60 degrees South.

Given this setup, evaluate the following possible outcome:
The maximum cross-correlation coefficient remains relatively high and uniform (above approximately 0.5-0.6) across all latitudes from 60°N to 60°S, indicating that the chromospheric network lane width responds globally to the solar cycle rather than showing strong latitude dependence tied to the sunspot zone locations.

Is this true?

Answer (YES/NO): NO